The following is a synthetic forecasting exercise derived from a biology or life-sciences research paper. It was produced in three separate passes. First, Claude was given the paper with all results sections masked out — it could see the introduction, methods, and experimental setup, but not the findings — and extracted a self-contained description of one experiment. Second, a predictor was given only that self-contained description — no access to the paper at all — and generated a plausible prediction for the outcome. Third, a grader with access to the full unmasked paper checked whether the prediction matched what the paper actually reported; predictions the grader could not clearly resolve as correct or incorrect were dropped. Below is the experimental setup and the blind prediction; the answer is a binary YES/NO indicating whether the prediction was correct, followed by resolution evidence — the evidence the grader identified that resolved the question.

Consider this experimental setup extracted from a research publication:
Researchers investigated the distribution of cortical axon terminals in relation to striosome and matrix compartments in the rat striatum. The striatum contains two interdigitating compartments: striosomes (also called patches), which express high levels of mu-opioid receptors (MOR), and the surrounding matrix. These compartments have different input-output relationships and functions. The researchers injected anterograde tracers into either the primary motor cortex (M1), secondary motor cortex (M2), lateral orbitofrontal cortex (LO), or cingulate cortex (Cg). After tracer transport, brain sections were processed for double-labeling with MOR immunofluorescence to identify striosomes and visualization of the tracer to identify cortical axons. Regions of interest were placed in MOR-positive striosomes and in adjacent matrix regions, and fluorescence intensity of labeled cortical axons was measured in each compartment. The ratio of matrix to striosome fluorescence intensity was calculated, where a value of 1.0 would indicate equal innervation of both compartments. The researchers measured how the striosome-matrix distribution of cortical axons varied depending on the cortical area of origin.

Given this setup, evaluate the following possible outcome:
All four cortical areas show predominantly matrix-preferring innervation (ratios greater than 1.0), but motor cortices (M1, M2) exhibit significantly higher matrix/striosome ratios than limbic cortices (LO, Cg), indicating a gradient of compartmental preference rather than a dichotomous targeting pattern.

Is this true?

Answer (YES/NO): NO